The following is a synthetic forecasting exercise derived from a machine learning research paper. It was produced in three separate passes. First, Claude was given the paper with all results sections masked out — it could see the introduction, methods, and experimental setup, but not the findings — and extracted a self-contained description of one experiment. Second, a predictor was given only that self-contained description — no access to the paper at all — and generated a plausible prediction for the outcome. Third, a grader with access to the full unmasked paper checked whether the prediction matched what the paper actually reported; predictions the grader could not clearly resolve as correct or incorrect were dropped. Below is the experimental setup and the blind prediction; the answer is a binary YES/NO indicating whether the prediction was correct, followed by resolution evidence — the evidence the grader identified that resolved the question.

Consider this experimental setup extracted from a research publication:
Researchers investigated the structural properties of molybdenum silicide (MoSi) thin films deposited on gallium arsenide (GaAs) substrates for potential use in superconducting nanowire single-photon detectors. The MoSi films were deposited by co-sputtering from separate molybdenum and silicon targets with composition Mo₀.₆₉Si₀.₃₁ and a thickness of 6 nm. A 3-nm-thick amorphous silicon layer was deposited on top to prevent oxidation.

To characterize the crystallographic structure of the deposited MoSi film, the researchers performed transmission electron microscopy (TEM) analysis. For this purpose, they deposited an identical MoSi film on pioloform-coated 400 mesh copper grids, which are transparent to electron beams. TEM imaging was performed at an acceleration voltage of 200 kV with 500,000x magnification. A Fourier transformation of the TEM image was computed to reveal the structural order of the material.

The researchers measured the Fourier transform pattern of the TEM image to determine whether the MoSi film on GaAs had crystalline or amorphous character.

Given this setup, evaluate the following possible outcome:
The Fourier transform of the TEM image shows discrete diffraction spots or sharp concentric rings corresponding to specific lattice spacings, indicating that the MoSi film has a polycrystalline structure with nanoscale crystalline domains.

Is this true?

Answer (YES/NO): NO